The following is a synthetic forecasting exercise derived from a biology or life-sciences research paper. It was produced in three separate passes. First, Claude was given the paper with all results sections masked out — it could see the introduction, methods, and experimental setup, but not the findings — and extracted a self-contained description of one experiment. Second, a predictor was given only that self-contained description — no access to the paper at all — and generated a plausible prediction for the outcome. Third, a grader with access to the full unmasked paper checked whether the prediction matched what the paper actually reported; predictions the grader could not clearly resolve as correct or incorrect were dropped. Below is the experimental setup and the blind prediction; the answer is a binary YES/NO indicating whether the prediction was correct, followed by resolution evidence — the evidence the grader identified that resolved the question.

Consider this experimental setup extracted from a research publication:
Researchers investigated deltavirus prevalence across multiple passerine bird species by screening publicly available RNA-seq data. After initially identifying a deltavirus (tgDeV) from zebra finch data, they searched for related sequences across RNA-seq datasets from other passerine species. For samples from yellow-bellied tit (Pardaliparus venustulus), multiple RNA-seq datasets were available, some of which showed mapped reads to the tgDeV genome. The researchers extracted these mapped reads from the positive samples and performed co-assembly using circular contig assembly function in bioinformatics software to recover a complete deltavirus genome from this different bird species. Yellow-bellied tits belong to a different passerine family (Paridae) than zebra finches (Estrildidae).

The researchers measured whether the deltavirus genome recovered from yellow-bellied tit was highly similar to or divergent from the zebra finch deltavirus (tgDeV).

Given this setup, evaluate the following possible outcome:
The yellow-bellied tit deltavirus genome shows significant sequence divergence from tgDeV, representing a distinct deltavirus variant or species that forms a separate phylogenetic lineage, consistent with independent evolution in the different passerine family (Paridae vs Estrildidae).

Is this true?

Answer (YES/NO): NO